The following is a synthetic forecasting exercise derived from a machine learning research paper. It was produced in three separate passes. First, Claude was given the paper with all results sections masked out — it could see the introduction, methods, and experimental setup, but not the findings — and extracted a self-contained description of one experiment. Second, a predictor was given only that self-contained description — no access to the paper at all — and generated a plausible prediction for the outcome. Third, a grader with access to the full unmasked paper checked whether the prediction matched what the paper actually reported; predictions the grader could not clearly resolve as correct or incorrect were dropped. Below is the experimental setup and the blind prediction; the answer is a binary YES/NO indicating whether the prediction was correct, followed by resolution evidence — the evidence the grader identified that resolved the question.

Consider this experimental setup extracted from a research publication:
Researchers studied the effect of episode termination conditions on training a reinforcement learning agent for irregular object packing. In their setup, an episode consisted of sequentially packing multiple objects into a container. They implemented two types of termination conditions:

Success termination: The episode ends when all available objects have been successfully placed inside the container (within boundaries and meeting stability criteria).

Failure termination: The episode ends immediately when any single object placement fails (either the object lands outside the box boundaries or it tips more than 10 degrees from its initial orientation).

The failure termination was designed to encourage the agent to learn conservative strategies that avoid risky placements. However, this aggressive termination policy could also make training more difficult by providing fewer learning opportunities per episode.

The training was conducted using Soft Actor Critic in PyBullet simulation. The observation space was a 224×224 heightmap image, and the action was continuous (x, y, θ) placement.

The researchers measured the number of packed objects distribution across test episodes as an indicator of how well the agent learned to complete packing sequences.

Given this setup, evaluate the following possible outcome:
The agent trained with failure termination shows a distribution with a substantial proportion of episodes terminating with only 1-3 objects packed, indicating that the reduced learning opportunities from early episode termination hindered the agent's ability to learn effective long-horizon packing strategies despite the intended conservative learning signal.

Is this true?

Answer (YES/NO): NO